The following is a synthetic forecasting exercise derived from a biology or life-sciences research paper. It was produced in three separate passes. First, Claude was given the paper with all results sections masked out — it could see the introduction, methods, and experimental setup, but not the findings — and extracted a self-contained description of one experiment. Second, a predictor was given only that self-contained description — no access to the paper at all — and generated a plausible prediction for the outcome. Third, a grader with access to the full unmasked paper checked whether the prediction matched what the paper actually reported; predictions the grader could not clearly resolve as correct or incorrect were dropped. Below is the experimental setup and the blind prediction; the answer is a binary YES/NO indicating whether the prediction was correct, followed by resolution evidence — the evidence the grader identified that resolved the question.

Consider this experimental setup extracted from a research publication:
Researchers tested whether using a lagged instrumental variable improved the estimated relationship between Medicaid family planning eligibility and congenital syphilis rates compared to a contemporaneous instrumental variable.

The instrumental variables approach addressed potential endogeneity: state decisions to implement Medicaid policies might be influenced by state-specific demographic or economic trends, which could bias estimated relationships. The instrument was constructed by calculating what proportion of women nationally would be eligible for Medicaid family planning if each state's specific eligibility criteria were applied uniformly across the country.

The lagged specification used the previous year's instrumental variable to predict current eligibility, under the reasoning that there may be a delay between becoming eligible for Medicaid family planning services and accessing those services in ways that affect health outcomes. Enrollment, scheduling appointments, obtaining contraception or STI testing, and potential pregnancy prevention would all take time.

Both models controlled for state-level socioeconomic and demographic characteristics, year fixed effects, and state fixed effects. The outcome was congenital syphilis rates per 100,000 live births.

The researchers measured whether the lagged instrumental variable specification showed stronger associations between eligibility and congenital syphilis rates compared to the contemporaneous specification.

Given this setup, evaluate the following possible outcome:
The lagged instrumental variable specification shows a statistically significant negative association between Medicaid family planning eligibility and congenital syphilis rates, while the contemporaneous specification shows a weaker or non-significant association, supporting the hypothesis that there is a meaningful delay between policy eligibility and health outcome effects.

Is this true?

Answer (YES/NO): YES